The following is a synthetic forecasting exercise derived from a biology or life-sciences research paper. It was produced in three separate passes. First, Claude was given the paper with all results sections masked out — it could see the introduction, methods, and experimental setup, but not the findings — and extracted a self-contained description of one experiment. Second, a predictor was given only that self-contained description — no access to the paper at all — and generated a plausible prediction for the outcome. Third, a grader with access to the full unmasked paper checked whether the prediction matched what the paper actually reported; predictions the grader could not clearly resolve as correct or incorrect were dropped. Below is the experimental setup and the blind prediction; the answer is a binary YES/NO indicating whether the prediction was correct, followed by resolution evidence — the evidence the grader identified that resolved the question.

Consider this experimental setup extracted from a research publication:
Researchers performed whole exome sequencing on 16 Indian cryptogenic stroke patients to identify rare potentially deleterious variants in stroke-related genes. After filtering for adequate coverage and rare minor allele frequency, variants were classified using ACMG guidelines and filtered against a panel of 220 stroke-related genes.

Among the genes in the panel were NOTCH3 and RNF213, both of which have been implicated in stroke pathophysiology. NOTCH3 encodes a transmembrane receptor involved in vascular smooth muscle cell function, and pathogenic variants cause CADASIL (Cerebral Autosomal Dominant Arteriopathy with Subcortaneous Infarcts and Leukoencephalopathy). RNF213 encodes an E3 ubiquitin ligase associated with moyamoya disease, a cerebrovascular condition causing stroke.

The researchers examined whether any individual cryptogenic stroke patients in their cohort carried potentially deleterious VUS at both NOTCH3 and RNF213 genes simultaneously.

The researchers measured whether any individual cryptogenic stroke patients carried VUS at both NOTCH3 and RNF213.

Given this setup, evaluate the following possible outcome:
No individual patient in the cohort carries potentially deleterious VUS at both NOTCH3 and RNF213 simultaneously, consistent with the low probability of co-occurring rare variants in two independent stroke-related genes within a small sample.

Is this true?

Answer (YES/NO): NO